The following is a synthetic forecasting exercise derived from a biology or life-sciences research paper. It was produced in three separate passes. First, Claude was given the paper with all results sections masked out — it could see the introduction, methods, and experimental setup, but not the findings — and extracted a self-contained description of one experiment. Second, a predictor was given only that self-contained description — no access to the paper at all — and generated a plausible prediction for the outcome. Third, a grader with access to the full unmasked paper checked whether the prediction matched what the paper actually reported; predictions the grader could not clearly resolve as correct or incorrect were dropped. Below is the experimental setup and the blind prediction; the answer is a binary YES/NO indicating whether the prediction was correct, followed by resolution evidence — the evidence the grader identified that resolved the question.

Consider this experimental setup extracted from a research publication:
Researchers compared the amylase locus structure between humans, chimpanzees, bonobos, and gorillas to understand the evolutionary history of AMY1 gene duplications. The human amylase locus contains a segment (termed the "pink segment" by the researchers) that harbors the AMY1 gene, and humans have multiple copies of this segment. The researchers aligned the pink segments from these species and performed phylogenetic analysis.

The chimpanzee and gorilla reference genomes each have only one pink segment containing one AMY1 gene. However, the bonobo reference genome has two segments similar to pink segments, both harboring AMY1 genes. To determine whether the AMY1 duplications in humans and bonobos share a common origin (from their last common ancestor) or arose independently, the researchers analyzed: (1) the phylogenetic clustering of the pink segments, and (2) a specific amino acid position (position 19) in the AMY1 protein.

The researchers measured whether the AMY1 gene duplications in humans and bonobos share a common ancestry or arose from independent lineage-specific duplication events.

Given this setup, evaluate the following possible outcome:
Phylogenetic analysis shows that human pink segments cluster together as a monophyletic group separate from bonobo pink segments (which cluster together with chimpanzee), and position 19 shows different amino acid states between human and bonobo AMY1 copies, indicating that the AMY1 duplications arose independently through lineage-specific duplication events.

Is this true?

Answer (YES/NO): NO